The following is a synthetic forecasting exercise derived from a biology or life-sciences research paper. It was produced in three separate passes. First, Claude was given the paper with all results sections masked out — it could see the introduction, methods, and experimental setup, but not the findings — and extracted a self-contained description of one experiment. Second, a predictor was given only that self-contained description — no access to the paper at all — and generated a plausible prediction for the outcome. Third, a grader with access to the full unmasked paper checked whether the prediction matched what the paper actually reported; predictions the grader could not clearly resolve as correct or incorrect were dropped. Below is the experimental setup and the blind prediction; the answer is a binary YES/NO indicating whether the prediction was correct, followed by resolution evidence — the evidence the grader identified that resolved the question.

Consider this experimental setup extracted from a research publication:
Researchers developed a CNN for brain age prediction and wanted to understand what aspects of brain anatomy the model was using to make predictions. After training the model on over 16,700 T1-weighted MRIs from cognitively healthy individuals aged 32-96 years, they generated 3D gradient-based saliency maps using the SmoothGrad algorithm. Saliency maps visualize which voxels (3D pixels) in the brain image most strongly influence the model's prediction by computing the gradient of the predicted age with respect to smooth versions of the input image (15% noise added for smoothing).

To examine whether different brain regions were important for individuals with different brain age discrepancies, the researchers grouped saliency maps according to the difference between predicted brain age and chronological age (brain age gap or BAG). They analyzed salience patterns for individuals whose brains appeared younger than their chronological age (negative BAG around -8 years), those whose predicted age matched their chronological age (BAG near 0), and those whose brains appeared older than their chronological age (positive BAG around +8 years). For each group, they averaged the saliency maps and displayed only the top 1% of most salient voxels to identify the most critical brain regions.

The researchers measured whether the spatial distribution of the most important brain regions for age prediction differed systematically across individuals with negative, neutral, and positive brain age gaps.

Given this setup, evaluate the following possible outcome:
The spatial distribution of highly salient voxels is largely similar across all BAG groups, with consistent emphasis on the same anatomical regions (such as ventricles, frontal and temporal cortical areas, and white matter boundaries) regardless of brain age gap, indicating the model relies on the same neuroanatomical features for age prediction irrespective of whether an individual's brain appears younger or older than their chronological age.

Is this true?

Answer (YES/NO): NO